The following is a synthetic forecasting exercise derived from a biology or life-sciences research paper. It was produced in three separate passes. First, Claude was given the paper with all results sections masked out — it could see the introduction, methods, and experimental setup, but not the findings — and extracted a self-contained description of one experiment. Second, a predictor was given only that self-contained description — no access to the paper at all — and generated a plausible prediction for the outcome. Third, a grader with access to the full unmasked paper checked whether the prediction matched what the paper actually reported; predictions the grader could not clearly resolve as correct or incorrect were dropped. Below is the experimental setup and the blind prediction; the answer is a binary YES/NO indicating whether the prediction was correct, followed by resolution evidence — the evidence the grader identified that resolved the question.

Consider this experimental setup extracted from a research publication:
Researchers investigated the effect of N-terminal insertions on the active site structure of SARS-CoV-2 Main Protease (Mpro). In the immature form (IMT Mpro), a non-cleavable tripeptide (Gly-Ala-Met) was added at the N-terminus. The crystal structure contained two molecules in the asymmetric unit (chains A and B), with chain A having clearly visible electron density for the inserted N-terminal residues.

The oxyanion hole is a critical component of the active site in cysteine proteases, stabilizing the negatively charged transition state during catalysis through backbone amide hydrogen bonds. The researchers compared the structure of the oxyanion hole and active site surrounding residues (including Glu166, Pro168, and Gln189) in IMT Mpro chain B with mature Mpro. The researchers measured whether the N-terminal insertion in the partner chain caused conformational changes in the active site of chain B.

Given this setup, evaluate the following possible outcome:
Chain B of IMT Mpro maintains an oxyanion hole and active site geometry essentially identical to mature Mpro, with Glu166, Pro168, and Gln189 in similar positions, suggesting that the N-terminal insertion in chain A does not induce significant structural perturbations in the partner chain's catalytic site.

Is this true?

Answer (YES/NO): NO